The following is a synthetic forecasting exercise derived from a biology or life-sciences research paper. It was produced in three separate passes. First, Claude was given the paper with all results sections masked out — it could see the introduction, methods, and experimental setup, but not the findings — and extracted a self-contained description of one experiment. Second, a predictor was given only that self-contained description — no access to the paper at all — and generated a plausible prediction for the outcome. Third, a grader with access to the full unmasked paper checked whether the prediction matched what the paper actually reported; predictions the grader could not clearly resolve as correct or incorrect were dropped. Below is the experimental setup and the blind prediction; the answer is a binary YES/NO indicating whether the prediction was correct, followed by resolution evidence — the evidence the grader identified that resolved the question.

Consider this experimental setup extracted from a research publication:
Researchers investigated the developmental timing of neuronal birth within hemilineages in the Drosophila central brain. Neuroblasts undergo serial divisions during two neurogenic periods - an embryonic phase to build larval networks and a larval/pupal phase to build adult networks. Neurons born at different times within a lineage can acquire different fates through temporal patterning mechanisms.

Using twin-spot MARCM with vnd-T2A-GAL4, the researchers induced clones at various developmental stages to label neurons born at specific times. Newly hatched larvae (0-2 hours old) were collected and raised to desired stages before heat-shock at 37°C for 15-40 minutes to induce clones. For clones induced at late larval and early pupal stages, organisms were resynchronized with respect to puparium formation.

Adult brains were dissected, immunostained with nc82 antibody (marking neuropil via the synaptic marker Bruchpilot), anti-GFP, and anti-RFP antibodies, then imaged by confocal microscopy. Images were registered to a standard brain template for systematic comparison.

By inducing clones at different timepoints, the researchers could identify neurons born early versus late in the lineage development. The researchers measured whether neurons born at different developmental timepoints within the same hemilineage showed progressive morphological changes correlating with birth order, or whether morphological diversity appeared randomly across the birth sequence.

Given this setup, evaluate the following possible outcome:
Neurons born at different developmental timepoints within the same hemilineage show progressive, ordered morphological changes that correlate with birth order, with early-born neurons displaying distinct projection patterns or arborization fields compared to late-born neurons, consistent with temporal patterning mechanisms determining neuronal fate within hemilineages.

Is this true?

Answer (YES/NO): YES